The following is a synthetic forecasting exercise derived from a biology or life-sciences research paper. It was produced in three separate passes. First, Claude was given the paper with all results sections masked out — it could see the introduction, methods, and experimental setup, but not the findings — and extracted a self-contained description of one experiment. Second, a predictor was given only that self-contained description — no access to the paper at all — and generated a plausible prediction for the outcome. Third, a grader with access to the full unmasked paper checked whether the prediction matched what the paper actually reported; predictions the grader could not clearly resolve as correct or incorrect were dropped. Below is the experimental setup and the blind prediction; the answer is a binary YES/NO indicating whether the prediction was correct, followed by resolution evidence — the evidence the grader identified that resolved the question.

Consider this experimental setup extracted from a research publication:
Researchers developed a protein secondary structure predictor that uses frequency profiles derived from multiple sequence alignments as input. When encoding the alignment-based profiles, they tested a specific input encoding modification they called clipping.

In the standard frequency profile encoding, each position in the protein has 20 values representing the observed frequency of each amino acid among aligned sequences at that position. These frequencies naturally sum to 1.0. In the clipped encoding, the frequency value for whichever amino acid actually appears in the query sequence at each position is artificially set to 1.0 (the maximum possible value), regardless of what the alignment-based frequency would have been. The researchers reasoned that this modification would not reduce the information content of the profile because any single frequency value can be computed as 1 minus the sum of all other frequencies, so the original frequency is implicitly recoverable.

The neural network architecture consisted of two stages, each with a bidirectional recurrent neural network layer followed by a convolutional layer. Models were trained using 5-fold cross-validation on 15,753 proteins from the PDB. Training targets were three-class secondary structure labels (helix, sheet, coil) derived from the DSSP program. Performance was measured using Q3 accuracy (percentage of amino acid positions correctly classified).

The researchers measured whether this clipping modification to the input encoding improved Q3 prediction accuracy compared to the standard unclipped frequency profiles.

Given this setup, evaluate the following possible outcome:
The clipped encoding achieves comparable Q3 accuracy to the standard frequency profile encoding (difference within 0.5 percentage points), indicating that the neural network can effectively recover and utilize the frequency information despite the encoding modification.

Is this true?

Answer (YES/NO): NO